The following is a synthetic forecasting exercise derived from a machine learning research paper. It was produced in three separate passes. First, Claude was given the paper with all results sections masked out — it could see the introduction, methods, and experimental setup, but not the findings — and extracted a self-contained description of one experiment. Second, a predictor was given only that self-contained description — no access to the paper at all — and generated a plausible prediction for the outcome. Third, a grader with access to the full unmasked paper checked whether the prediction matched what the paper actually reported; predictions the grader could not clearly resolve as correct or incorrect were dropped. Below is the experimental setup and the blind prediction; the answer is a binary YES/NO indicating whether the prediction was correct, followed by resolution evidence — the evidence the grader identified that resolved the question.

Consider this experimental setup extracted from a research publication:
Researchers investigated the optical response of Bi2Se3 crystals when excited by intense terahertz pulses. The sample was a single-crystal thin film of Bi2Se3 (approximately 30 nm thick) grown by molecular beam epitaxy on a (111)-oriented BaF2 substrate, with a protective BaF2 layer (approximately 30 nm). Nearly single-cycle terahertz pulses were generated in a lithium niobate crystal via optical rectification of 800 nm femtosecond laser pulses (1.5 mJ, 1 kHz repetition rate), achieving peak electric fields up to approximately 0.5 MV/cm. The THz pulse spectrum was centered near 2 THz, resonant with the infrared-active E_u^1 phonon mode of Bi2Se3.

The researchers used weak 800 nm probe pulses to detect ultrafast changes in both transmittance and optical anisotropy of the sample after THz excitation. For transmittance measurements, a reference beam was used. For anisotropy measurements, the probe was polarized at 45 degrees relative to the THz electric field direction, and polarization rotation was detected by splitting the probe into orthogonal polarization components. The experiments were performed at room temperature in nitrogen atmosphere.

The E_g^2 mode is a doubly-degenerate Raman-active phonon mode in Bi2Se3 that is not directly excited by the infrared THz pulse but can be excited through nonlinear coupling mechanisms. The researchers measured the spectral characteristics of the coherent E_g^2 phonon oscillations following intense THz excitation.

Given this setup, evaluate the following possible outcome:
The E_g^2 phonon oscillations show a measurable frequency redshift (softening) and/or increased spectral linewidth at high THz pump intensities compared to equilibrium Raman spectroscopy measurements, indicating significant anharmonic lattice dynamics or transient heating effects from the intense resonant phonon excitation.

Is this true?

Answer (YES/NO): NO